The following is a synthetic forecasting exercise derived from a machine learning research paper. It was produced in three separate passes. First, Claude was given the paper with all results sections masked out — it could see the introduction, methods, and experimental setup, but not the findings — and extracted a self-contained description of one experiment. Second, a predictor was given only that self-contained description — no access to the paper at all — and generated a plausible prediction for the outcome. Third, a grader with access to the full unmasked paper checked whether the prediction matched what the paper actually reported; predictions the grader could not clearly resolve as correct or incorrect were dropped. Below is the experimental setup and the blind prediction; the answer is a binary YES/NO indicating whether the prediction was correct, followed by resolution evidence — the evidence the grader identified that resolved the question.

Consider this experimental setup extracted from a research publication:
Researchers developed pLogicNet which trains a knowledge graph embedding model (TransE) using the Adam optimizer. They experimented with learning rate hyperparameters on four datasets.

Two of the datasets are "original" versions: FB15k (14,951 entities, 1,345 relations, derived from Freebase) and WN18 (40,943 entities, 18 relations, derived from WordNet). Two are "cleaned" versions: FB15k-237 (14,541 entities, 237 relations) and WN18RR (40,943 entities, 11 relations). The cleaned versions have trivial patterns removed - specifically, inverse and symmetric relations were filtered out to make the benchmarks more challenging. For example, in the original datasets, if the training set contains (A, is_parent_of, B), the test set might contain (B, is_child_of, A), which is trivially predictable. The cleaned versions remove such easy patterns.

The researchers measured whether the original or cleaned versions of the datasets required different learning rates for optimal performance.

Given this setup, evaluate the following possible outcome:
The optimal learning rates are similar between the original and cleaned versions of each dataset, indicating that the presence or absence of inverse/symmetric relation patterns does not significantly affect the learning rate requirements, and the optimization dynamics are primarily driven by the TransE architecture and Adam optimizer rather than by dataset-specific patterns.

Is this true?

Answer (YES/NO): NO